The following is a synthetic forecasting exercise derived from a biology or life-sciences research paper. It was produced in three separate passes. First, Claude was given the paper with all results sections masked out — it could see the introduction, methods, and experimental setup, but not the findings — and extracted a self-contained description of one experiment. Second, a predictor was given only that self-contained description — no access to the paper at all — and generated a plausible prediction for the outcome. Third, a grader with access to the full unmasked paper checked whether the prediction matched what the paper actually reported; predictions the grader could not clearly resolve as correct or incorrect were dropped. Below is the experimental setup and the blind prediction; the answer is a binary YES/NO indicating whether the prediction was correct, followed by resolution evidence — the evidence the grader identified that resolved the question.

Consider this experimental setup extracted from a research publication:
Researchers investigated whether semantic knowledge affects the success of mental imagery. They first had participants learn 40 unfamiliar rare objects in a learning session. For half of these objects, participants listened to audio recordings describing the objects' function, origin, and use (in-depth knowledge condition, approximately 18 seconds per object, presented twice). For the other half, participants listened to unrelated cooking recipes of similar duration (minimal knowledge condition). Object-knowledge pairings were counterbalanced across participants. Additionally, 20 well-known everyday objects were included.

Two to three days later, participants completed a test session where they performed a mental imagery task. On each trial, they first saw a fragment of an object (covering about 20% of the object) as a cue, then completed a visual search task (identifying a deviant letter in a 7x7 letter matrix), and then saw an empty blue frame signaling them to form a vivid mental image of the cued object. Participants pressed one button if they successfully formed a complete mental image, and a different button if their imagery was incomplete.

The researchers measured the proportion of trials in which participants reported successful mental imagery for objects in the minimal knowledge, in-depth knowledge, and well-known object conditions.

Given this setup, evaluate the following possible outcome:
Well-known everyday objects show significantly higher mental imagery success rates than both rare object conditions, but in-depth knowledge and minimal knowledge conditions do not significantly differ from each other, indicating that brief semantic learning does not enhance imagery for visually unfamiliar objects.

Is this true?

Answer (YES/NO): YES